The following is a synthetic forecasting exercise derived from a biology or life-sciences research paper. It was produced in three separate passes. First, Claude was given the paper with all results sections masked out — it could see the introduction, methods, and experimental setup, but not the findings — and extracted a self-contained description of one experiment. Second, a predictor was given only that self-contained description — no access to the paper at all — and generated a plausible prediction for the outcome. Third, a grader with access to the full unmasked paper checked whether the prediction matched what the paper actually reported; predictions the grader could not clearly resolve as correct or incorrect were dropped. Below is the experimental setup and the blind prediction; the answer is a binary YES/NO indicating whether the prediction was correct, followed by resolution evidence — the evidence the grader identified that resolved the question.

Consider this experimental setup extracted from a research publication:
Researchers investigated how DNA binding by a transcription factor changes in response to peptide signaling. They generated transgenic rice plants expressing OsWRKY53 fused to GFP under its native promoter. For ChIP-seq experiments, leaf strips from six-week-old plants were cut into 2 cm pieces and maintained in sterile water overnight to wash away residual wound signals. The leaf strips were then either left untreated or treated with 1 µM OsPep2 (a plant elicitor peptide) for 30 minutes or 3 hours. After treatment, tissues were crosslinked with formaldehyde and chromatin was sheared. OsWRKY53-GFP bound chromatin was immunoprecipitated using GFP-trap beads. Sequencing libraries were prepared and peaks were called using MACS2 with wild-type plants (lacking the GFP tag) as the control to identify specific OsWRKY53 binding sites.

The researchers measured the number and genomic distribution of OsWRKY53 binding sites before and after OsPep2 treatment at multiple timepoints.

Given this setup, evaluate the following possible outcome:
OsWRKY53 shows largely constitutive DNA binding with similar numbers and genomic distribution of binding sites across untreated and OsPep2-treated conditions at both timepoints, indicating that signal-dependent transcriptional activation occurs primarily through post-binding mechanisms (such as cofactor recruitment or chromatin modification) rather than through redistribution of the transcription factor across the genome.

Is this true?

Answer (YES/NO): NO